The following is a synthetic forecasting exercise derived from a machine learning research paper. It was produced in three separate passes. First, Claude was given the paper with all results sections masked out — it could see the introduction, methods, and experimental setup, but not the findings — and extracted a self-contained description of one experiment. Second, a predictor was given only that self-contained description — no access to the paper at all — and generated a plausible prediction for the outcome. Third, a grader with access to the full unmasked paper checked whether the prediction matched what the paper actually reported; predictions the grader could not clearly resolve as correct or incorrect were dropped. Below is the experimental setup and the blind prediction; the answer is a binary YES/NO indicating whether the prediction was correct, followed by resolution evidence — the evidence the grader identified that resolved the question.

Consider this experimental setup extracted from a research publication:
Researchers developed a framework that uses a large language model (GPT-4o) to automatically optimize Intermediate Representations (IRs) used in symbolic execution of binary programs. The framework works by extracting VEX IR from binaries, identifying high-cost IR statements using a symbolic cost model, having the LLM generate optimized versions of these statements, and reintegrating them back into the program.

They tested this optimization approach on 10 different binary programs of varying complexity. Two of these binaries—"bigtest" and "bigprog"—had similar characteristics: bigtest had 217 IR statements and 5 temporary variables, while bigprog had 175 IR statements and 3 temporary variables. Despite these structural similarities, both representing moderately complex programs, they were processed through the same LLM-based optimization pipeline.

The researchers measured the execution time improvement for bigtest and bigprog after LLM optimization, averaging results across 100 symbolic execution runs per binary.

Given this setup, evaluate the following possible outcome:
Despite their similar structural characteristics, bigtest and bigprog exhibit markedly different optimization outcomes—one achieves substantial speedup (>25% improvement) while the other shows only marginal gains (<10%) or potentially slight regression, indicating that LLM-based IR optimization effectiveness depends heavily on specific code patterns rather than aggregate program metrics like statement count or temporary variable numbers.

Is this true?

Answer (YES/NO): YES